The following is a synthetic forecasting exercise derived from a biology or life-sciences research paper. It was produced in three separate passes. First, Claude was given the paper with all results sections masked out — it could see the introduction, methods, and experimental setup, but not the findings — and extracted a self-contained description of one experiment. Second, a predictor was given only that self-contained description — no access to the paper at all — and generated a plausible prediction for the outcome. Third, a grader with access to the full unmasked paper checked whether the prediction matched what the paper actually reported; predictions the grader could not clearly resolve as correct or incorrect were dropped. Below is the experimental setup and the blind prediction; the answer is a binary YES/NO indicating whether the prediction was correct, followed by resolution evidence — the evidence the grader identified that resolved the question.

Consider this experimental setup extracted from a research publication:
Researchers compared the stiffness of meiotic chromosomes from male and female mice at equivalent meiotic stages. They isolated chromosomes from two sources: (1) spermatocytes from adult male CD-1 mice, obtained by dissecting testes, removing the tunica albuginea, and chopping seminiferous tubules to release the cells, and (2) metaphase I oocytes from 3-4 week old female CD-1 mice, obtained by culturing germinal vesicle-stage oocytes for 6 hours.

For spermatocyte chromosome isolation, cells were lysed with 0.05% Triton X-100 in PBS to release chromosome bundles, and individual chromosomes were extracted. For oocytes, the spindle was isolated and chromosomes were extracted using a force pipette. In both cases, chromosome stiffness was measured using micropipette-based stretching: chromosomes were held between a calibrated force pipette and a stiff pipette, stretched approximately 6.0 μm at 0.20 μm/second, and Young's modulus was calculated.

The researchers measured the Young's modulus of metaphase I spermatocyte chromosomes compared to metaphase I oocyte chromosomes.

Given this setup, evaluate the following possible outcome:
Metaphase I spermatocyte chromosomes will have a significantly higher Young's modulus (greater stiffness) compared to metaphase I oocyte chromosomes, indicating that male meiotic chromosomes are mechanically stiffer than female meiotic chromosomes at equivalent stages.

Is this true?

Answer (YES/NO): NO